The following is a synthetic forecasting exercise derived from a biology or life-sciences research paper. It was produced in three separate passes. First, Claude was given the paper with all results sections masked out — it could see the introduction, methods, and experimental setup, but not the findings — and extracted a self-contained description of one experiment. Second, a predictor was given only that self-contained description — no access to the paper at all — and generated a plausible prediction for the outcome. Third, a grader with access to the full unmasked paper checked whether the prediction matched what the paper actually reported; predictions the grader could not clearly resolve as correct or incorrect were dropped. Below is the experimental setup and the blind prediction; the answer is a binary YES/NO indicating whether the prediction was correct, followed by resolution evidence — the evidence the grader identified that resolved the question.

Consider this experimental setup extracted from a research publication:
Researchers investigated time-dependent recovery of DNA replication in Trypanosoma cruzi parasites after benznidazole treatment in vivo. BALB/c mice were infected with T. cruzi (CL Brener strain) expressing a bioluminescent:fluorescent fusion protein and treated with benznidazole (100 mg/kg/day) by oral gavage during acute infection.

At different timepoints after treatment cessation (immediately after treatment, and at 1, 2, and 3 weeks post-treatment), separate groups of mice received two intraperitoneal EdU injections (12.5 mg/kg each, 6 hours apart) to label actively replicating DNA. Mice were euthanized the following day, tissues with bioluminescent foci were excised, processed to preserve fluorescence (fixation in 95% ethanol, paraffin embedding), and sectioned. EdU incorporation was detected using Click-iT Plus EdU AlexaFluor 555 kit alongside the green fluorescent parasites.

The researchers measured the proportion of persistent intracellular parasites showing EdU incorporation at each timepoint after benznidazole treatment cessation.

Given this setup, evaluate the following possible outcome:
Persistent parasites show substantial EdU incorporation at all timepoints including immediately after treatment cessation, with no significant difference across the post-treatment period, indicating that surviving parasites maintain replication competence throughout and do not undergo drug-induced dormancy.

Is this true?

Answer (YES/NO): NO